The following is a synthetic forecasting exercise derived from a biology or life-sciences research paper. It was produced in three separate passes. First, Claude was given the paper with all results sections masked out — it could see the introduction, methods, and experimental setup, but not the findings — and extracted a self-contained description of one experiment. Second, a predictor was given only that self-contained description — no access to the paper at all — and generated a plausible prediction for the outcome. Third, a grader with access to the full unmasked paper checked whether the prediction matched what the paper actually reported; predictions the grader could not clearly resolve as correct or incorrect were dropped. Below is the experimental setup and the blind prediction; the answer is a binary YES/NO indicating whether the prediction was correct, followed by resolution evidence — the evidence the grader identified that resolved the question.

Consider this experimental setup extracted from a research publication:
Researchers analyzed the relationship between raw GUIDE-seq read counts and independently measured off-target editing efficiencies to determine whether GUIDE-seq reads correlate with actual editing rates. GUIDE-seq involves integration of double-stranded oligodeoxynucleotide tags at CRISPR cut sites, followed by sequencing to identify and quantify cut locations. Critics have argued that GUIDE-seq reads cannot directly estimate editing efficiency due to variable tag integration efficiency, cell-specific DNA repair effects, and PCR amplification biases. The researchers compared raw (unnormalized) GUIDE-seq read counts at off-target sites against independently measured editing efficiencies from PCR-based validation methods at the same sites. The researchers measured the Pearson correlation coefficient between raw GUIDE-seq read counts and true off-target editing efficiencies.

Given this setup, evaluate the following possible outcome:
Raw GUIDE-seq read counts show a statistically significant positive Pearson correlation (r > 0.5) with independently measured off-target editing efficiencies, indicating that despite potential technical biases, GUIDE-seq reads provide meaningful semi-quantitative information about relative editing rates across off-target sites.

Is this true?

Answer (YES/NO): YES